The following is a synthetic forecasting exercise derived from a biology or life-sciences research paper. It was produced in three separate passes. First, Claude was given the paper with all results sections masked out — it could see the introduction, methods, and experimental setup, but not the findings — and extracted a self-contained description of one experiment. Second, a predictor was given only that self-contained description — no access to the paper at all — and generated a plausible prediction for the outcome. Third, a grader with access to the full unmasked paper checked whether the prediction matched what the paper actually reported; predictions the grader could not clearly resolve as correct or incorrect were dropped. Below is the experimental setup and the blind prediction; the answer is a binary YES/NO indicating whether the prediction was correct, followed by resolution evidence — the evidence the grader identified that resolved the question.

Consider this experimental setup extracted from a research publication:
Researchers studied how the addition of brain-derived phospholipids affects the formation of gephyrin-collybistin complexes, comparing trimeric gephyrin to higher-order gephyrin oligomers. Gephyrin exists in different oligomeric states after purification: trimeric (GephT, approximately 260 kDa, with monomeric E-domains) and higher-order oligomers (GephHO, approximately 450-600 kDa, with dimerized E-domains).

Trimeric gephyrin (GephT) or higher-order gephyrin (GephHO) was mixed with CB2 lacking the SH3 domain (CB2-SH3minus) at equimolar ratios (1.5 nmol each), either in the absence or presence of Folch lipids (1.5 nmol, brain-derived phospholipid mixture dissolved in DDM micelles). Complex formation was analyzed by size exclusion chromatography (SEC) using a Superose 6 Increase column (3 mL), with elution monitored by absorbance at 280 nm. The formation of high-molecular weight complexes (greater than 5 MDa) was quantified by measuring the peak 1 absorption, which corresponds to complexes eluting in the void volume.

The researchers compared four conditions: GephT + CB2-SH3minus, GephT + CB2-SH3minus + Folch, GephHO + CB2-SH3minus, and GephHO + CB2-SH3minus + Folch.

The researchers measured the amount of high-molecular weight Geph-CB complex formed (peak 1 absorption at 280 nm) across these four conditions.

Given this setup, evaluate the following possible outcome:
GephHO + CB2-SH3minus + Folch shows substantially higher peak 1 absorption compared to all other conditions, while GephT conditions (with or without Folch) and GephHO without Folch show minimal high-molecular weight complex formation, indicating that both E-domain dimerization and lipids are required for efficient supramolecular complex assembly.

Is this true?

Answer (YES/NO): NO